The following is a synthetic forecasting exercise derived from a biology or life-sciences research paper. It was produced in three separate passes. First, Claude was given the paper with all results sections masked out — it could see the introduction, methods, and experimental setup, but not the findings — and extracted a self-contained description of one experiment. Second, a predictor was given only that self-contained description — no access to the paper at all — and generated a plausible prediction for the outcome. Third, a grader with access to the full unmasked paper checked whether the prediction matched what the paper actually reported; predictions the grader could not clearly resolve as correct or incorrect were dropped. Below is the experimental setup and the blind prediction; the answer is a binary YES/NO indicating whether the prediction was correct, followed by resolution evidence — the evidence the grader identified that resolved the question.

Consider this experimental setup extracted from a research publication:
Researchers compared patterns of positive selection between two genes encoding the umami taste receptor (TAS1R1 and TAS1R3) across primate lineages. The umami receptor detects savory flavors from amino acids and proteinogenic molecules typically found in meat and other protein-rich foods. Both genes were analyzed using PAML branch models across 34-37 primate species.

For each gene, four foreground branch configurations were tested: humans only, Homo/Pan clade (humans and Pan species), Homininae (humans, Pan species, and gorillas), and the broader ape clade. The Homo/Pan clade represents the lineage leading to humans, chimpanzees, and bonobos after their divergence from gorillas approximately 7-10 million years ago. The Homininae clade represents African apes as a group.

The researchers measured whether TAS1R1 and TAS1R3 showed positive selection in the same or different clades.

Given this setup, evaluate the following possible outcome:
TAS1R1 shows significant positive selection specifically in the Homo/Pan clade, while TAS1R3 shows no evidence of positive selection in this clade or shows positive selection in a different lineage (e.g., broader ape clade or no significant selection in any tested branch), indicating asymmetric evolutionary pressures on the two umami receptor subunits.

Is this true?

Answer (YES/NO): NO